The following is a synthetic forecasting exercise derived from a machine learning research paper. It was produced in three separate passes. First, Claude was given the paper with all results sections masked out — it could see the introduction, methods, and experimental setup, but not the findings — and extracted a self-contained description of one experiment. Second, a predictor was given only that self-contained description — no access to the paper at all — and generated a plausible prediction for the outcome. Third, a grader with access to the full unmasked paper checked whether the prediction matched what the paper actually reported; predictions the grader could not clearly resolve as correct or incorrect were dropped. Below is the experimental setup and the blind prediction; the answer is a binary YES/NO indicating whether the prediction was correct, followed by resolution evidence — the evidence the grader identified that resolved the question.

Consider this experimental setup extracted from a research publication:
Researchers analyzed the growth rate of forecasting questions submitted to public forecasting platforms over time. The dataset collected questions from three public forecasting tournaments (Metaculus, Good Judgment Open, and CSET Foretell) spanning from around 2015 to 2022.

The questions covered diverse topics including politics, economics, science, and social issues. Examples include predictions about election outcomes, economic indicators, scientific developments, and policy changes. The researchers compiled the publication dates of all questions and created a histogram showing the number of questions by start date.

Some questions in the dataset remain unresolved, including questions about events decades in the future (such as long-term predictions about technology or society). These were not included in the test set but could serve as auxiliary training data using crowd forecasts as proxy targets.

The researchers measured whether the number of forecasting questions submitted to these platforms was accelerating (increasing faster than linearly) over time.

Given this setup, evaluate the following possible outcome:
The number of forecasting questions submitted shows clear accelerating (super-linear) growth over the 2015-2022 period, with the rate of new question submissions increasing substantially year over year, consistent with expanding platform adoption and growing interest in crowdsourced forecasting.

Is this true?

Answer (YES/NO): YES